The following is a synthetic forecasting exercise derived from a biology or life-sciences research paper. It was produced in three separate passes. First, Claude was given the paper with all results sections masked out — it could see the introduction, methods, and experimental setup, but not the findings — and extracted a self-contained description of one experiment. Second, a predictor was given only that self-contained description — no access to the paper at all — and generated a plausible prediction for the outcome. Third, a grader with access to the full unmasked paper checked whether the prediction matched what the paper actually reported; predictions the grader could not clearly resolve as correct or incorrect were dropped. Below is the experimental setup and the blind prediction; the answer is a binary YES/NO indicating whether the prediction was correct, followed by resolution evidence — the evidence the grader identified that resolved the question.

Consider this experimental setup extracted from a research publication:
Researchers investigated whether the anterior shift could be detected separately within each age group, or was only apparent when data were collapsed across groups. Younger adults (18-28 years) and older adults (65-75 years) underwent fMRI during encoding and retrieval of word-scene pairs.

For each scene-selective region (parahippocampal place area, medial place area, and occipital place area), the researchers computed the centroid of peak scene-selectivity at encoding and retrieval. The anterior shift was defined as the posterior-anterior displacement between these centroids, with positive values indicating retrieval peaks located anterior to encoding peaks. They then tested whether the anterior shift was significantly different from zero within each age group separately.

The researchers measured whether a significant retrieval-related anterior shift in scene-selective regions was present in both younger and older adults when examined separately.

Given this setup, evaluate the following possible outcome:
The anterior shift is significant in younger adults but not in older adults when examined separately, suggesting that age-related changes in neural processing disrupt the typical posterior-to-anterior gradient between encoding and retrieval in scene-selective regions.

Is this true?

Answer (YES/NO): NO